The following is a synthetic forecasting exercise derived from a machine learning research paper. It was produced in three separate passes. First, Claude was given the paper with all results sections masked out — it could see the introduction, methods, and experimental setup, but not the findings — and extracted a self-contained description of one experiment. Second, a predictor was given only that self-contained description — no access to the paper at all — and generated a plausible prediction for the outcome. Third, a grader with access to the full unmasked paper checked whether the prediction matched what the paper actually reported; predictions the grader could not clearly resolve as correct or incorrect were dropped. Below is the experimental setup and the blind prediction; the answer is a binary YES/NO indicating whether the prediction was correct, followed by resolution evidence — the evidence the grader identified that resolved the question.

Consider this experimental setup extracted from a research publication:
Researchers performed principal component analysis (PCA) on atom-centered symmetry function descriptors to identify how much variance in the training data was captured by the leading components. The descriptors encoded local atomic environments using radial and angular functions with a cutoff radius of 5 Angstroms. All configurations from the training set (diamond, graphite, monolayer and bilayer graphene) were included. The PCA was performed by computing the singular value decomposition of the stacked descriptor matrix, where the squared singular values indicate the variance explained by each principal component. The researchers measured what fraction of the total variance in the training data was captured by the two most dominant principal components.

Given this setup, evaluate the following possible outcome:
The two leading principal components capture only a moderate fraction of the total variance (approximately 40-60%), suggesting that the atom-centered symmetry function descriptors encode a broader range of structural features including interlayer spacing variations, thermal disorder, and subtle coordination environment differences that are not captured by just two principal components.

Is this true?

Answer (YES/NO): NO